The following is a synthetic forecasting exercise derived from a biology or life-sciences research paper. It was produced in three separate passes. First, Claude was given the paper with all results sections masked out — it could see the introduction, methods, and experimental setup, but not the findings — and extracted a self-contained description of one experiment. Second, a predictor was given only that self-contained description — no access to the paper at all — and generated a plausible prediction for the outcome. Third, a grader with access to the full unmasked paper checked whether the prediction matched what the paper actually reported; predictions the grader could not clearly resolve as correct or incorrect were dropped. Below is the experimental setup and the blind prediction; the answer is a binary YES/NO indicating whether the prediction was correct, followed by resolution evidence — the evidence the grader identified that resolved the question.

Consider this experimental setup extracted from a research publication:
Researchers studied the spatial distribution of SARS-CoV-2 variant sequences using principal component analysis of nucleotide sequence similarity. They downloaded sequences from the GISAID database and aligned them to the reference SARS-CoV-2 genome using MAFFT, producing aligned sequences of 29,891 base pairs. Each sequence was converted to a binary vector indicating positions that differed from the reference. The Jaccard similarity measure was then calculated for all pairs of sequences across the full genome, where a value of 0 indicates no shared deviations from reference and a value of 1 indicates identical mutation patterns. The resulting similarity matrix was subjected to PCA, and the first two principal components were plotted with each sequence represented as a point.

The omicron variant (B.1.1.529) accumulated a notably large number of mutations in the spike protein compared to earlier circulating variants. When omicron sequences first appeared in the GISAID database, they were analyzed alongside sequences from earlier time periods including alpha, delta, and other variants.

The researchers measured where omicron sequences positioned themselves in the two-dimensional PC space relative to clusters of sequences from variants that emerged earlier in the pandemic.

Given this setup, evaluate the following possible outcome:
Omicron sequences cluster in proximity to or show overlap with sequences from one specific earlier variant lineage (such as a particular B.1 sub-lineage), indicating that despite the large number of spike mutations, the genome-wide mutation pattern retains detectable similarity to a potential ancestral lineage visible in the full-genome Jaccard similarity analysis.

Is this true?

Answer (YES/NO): NO